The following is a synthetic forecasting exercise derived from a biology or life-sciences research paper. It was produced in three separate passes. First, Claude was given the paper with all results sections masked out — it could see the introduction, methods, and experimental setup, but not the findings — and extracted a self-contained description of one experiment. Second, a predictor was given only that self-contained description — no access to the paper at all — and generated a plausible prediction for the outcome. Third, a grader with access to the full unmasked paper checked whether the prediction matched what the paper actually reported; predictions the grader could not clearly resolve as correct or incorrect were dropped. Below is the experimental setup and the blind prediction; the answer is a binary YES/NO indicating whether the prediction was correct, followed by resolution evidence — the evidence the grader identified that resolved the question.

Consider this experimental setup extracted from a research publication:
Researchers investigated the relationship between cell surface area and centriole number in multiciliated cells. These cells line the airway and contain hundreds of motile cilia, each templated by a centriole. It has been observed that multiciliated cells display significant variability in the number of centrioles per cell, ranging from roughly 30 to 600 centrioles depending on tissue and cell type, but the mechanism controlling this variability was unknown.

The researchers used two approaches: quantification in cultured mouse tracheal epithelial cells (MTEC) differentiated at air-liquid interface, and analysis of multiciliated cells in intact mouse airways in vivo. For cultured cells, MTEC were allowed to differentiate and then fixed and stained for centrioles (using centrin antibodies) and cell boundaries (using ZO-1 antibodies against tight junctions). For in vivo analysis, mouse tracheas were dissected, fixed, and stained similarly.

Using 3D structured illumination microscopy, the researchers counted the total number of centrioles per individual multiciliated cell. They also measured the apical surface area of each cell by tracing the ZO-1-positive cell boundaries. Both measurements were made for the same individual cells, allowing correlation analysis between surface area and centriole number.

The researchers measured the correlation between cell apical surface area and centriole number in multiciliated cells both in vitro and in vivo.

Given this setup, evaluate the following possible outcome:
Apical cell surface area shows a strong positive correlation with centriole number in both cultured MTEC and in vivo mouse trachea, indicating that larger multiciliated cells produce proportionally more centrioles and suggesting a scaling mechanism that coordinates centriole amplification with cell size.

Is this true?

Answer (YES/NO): YES